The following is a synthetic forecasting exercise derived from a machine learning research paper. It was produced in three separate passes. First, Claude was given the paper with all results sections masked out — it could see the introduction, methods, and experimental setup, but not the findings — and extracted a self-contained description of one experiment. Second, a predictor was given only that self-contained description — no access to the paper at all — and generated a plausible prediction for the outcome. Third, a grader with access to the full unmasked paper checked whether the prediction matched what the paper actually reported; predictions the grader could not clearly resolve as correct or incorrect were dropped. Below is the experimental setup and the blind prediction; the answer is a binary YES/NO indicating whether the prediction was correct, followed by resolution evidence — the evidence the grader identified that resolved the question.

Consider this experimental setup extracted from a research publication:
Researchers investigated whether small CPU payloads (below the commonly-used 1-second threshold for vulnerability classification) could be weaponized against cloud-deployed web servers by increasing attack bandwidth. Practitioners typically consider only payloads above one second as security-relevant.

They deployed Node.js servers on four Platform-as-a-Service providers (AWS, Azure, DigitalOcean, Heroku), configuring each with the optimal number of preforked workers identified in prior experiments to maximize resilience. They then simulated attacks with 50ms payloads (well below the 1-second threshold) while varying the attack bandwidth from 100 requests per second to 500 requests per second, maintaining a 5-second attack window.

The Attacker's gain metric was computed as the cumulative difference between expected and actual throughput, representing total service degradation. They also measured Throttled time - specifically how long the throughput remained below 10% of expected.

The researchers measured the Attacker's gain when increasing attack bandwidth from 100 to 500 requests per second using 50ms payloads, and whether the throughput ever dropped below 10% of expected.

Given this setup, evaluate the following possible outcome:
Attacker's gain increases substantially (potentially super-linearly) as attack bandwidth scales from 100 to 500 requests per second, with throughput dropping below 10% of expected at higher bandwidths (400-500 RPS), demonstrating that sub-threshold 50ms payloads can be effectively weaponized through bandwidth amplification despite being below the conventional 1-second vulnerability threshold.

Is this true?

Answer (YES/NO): YES